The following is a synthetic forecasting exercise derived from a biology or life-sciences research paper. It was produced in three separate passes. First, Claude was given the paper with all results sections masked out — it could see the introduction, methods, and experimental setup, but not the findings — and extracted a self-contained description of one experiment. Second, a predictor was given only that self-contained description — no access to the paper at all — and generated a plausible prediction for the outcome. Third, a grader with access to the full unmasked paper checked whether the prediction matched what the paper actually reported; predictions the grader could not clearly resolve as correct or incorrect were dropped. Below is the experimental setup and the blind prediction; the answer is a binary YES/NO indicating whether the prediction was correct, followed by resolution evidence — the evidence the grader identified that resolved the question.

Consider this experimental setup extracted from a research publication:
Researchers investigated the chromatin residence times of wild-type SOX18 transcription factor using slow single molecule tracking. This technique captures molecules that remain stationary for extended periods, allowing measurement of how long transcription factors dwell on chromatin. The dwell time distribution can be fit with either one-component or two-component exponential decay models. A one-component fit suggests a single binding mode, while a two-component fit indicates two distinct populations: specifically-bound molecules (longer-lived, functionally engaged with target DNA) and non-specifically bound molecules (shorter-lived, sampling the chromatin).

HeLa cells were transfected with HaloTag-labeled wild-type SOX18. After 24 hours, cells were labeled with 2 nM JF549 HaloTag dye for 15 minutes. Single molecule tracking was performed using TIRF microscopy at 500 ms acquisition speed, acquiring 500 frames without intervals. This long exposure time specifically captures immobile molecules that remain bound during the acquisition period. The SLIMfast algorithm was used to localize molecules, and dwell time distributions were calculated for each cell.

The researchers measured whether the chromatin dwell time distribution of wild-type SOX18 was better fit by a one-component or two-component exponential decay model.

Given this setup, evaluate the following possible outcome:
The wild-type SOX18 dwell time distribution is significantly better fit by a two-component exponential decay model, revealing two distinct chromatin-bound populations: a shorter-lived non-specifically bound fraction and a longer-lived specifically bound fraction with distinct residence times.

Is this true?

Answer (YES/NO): YES